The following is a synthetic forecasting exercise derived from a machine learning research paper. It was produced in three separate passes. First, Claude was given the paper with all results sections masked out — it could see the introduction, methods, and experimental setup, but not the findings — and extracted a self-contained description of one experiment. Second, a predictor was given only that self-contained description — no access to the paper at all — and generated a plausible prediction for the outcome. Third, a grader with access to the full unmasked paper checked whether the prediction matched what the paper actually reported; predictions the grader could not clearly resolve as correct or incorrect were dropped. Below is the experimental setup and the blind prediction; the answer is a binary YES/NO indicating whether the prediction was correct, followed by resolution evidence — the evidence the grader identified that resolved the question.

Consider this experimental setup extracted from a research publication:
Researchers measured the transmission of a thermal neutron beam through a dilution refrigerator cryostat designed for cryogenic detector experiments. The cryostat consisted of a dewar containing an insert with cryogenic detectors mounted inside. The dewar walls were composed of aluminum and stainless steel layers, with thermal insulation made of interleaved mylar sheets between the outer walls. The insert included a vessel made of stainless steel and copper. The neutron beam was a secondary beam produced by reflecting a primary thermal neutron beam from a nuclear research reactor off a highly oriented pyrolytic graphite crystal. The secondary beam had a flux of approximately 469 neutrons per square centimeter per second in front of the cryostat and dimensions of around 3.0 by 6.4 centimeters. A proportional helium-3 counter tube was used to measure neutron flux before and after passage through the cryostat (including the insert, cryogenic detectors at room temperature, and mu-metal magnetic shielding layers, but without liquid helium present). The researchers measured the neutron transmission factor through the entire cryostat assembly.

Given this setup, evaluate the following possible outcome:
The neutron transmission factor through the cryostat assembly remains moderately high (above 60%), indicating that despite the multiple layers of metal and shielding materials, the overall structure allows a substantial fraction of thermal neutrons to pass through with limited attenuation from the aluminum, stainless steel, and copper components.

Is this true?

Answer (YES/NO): NO